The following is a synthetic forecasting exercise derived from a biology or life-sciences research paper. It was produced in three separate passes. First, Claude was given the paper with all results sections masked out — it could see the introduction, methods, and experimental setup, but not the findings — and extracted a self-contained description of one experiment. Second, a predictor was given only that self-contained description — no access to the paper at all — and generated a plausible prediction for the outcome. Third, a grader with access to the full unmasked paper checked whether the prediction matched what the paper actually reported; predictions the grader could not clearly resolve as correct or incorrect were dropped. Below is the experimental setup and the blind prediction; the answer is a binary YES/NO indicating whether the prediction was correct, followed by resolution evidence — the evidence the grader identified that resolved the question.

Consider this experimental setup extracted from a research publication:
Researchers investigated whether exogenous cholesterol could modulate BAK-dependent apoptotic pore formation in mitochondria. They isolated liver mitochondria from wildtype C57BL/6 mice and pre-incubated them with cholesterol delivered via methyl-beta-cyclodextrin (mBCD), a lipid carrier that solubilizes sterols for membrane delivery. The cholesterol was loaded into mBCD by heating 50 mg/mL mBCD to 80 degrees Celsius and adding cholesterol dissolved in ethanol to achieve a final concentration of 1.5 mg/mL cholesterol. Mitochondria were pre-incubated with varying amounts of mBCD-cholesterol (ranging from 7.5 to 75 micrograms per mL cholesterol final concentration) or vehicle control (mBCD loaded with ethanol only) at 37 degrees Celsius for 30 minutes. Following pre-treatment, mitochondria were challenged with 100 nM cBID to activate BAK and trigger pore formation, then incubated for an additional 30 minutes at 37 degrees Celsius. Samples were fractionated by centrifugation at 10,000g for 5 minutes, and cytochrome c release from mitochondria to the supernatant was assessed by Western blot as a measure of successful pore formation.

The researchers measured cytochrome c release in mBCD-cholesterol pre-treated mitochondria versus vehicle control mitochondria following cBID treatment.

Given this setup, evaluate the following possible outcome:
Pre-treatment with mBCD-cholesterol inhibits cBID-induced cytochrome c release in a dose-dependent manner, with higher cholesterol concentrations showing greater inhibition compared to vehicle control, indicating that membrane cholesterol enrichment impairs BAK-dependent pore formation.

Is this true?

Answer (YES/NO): YES